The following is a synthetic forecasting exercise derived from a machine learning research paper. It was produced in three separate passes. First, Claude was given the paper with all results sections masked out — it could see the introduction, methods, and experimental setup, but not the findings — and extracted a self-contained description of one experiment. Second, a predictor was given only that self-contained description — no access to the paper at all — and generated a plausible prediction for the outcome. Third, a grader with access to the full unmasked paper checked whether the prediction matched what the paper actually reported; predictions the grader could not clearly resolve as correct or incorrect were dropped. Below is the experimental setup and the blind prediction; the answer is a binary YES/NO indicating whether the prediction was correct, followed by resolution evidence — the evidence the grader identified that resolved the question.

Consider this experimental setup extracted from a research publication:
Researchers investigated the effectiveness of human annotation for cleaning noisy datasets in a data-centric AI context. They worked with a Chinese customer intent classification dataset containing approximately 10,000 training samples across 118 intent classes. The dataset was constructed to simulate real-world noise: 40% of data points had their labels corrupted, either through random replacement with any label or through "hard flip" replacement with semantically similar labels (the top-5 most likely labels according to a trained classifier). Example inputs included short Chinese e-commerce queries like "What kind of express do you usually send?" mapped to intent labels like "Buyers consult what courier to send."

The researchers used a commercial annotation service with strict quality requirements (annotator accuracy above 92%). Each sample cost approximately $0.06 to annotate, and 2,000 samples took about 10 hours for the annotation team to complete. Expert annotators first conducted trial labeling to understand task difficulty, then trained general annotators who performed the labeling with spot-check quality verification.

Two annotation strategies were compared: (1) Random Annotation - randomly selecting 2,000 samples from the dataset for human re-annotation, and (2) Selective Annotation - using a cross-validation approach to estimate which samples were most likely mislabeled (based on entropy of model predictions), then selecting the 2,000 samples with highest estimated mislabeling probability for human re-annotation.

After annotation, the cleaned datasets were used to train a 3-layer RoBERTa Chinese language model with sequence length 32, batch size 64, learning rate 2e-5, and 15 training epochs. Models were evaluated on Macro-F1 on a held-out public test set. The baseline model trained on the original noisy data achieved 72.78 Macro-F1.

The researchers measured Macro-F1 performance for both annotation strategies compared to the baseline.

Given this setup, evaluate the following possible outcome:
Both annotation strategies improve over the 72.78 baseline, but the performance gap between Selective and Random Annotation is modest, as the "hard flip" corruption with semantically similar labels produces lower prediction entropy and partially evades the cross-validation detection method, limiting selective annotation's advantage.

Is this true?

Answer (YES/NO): NO